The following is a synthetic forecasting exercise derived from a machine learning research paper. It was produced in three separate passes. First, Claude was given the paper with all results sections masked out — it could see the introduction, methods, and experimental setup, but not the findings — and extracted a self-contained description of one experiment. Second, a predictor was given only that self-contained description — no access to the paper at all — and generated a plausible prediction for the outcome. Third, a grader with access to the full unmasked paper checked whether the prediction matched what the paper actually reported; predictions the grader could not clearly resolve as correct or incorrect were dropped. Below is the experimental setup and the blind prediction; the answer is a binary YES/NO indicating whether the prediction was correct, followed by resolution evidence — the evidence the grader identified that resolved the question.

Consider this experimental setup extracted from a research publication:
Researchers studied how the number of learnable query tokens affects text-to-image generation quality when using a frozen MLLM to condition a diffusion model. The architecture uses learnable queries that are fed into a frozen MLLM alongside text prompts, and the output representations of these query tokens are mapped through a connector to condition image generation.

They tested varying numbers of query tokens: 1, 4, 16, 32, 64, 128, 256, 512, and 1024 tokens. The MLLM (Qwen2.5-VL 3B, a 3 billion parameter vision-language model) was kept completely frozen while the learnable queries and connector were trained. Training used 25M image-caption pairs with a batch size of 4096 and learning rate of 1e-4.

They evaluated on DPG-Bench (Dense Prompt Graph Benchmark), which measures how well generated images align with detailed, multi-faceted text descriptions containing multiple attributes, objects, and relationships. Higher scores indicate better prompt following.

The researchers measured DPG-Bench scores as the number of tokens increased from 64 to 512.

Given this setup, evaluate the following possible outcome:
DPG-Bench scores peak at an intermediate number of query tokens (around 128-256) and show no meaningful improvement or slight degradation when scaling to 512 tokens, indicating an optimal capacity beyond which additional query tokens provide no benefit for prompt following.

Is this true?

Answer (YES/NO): NO